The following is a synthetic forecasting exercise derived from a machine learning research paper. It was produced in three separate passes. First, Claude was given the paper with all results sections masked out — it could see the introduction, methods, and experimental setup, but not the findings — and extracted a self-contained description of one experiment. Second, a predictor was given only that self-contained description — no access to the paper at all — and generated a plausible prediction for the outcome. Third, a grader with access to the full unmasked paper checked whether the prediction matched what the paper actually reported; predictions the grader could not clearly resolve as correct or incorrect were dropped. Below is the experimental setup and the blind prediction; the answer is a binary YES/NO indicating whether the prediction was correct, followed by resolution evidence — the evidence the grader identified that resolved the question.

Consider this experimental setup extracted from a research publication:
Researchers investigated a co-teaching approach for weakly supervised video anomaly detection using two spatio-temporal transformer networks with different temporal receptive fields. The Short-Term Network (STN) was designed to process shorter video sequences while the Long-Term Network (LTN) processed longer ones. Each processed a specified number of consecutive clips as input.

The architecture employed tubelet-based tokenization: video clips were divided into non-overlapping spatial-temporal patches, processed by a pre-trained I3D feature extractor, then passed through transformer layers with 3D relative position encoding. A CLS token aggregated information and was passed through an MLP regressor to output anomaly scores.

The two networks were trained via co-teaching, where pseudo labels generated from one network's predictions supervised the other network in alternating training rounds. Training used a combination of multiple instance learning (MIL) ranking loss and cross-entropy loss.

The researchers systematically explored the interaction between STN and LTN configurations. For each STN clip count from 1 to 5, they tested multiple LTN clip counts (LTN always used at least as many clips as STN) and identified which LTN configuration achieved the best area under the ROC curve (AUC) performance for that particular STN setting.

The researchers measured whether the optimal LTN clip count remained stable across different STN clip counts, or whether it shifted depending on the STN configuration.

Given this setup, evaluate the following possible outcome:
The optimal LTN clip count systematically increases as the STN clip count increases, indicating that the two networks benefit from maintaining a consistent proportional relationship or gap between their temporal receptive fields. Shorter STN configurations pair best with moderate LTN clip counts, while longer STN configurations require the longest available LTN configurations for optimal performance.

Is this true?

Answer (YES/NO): NO